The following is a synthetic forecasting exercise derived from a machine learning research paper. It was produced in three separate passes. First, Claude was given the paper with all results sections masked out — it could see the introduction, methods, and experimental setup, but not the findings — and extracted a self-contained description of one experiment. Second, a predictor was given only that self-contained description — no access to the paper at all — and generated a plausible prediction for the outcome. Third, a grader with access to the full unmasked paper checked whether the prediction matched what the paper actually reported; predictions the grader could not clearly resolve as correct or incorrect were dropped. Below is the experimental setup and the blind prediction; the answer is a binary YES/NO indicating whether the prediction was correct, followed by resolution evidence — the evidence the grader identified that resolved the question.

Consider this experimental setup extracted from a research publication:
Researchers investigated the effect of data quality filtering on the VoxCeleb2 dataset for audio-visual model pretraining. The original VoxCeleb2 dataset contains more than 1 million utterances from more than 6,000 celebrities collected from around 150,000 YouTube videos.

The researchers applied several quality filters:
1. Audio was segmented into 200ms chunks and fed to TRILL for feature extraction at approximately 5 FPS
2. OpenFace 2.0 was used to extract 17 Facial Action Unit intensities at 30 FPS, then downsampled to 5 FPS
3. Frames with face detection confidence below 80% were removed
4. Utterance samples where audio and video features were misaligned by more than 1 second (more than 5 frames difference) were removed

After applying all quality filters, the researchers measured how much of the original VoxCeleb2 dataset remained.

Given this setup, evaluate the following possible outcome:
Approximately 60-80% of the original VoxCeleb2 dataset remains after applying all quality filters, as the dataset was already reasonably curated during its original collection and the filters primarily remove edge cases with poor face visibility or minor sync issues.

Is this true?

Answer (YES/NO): NO